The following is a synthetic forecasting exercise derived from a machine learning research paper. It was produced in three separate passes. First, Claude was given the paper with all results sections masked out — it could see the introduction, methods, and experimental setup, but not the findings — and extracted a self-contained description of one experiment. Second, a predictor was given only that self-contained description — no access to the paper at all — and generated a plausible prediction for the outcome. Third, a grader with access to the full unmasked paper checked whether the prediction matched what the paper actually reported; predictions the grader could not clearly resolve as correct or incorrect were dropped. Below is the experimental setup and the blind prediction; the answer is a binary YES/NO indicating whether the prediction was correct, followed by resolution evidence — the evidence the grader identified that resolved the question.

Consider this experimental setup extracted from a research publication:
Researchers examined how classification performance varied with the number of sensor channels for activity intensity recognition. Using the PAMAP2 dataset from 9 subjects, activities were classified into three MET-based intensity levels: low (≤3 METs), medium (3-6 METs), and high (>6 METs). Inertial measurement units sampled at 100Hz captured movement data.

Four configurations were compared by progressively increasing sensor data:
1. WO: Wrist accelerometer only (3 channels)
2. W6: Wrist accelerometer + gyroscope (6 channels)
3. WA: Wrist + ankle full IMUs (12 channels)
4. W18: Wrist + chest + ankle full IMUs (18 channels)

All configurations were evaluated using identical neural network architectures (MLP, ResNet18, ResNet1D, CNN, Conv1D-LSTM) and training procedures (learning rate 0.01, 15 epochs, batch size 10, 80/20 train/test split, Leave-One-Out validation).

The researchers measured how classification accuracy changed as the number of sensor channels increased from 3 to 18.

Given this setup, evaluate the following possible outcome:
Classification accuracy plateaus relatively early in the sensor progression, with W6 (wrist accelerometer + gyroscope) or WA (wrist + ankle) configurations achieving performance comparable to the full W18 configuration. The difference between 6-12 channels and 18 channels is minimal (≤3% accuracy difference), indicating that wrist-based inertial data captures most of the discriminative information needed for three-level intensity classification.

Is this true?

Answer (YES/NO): NO